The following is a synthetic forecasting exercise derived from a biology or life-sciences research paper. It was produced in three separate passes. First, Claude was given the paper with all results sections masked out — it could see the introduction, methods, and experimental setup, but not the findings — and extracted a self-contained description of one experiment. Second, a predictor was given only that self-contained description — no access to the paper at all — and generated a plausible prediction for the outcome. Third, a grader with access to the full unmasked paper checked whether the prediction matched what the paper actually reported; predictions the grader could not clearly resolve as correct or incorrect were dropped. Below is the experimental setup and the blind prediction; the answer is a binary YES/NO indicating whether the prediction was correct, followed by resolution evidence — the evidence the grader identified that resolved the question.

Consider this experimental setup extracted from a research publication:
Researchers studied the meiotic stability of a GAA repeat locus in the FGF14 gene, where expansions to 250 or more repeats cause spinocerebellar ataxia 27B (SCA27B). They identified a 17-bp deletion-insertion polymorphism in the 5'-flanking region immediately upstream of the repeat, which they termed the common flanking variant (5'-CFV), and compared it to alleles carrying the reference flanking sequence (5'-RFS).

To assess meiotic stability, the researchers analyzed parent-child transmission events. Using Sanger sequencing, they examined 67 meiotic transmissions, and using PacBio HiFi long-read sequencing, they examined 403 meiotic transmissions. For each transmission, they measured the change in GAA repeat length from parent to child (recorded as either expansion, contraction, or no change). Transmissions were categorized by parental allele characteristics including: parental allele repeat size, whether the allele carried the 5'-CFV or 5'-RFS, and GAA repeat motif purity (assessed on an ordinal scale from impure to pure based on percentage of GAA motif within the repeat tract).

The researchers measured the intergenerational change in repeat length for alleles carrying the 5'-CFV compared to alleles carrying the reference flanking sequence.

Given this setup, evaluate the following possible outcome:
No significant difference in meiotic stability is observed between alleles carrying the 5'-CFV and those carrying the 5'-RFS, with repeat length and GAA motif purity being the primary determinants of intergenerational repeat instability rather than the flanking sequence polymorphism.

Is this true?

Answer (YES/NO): NO